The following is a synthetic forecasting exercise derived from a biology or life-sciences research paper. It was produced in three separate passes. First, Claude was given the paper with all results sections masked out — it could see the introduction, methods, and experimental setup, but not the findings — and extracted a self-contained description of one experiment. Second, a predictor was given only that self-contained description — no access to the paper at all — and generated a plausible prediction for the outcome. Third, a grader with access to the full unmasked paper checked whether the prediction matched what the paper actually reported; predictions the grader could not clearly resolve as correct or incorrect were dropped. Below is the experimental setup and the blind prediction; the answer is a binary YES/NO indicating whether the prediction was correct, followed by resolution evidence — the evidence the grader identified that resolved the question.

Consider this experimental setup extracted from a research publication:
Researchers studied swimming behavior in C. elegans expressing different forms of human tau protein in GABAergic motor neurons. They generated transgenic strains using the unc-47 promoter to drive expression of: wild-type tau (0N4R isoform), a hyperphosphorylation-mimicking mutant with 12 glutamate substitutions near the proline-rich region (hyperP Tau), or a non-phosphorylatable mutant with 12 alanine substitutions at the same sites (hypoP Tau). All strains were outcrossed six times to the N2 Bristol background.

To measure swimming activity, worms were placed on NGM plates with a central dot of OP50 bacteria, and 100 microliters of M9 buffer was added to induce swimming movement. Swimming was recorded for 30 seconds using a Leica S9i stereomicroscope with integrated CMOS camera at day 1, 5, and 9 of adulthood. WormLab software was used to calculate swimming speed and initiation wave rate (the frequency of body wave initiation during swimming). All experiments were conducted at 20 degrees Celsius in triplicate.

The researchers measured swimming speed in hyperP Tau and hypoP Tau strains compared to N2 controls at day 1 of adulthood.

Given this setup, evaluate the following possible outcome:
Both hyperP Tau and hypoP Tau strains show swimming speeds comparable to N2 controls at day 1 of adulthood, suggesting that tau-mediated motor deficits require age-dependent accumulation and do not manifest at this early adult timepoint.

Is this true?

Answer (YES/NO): NO